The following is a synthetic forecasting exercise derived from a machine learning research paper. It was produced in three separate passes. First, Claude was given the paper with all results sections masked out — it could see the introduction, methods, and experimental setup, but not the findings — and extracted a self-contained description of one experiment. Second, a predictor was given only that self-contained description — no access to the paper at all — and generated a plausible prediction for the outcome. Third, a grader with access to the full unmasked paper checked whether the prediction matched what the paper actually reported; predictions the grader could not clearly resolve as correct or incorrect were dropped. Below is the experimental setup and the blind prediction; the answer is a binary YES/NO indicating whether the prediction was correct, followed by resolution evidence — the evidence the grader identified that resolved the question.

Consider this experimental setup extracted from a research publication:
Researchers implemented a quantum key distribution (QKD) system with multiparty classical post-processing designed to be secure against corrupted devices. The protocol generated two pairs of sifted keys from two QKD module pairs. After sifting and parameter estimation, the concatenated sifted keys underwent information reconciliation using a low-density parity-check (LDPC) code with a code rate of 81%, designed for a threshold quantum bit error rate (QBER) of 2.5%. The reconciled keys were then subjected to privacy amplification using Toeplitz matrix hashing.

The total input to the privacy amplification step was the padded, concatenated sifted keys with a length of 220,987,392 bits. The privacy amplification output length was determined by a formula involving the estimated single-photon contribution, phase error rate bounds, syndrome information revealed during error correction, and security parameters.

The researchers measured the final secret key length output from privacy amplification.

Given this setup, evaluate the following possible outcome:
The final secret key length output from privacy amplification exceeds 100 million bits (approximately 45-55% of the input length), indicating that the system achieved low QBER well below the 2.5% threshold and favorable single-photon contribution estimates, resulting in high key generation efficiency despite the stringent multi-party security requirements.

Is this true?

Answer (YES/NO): NO